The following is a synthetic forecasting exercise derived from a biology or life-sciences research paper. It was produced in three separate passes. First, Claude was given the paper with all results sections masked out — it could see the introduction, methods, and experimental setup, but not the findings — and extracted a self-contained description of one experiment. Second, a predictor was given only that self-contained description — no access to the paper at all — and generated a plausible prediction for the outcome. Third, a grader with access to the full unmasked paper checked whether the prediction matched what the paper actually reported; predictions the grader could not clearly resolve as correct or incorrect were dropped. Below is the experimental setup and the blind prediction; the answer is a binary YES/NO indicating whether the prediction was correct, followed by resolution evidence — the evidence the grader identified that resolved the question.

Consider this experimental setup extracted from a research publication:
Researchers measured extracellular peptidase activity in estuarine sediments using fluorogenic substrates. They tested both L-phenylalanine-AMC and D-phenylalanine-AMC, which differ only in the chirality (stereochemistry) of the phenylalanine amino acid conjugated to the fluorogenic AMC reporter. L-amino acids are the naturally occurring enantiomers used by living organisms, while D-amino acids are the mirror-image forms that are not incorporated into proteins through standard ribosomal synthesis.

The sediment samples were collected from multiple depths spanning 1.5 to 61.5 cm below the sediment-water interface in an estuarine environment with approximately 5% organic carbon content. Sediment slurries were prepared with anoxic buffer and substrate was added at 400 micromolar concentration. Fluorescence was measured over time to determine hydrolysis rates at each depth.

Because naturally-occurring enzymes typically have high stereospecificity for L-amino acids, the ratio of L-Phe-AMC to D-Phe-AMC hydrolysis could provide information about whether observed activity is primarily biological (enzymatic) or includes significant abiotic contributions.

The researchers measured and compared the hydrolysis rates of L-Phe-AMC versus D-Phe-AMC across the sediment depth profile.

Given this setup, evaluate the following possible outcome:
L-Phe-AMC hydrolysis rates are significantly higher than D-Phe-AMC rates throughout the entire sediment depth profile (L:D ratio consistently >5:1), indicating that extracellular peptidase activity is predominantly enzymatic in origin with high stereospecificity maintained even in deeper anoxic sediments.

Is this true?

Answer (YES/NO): NO